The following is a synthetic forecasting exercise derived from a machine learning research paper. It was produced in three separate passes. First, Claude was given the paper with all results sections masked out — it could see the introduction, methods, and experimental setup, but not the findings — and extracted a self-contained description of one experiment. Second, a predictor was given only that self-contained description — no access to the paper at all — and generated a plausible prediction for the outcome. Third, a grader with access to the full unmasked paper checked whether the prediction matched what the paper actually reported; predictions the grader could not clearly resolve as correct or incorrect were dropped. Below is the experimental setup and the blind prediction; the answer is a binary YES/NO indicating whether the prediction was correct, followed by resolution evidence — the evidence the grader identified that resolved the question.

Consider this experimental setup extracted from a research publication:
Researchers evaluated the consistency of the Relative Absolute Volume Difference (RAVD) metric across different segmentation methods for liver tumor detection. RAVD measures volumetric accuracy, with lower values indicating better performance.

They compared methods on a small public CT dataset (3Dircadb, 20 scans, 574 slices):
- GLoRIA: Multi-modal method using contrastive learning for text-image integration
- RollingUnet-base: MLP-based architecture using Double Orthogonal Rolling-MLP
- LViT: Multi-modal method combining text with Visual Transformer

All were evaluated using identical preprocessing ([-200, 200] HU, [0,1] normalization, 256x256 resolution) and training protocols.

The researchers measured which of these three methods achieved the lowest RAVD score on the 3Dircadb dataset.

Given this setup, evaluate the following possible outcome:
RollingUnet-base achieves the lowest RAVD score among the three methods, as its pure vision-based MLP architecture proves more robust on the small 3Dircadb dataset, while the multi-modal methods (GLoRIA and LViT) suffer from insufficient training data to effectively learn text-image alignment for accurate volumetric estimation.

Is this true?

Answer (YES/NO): NO